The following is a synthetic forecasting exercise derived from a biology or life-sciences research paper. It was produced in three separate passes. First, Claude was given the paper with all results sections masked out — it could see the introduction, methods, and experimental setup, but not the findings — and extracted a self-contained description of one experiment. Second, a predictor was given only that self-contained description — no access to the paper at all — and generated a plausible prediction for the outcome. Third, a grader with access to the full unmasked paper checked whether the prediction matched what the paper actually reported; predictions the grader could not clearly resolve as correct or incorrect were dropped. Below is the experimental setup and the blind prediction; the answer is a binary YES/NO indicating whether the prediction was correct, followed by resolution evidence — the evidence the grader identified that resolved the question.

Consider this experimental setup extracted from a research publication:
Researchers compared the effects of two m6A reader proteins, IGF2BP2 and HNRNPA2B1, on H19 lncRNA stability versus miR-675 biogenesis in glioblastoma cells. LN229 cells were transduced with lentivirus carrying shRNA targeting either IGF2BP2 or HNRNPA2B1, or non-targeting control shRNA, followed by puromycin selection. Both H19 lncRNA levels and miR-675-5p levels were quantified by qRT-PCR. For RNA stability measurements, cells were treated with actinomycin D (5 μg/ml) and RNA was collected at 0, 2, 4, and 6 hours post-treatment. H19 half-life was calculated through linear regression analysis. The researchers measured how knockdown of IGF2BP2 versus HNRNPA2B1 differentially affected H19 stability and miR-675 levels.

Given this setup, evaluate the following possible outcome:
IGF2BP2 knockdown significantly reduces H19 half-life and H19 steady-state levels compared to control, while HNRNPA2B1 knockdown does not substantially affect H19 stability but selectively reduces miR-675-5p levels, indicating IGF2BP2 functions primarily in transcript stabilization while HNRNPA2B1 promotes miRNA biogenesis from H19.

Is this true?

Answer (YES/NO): NO